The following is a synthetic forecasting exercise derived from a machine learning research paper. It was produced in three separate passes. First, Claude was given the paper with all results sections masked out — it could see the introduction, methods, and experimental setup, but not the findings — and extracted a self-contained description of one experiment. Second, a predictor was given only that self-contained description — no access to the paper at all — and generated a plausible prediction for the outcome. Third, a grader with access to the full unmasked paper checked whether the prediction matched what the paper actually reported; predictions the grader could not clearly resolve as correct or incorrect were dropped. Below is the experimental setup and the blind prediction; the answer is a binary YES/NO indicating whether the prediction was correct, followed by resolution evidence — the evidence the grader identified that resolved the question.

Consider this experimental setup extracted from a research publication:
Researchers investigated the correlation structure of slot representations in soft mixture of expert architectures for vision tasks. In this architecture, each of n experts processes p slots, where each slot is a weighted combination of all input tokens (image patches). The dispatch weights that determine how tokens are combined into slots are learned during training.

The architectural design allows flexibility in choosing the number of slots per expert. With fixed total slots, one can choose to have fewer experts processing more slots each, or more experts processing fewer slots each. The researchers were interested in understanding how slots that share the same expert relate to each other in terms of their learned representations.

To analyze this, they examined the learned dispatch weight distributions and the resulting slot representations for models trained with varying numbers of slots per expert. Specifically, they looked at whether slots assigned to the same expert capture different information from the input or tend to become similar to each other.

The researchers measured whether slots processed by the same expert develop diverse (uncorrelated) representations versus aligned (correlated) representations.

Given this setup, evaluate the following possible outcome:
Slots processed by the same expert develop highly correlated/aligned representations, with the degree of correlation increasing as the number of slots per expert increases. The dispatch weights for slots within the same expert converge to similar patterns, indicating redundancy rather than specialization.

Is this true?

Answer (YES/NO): YES